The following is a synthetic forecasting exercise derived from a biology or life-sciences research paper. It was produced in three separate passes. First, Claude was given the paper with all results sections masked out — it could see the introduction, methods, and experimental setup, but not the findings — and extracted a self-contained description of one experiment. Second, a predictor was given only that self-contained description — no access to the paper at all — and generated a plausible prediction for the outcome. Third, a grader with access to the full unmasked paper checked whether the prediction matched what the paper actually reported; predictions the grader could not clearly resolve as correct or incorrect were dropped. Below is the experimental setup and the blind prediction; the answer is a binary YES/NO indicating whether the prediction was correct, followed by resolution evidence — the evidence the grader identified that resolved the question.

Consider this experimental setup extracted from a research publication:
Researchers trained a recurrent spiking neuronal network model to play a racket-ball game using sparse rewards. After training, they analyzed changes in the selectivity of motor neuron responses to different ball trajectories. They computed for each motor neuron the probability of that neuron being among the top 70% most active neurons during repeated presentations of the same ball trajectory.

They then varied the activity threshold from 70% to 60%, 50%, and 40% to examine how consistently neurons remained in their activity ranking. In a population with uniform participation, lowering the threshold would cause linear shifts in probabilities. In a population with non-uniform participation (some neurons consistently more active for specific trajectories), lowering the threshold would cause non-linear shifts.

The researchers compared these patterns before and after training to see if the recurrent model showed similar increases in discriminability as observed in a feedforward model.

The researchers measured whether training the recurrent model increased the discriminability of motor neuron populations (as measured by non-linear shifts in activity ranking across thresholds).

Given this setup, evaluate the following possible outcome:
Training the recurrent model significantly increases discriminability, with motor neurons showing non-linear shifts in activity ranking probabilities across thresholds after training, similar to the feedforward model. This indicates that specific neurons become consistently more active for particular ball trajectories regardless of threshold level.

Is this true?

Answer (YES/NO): NO